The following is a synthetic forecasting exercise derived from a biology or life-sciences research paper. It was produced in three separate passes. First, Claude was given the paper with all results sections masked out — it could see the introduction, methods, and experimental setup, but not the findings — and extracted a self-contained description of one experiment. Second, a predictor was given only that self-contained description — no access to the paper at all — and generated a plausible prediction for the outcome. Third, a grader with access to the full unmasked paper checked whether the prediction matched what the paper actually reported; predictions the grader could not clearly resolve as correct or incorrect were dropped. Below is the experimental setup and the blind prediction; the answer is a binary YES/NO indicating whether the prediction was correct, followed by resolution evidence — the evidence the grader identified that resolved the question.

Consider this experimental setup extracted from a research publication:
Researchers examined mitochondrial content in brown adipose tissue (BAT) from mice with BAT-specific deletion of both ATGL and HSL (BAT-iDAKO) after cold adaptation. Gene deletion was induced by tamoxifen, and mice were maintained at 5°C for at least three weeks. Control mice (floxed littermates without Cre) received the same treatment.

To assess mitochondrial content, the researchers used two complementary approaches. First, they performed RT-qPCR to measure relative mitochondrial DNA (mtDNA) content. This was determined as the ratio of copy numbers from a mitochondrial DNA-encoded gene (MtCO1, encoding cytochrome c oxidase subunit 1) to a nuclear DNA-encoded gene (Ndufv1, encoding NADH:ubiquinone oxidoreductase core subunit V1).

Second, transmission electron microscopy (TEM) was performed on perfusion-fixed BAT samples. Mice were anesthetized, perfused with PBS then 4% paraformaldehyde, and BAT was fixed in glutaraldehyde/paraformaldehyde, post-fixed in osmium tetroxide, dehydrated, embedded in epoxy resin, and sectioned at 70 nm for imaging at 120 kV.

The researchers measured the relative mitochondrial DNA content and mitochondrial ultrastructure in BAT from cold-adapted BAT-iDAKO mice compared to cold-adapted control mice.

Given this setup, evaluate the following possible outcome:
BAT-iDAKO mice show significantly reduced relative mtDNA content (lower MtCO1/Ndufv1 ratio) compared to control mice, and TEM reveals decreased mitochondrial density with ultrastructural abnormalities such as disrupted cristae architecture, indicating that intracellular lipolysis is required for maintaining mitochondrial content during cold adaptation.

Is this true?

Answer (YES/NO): NO